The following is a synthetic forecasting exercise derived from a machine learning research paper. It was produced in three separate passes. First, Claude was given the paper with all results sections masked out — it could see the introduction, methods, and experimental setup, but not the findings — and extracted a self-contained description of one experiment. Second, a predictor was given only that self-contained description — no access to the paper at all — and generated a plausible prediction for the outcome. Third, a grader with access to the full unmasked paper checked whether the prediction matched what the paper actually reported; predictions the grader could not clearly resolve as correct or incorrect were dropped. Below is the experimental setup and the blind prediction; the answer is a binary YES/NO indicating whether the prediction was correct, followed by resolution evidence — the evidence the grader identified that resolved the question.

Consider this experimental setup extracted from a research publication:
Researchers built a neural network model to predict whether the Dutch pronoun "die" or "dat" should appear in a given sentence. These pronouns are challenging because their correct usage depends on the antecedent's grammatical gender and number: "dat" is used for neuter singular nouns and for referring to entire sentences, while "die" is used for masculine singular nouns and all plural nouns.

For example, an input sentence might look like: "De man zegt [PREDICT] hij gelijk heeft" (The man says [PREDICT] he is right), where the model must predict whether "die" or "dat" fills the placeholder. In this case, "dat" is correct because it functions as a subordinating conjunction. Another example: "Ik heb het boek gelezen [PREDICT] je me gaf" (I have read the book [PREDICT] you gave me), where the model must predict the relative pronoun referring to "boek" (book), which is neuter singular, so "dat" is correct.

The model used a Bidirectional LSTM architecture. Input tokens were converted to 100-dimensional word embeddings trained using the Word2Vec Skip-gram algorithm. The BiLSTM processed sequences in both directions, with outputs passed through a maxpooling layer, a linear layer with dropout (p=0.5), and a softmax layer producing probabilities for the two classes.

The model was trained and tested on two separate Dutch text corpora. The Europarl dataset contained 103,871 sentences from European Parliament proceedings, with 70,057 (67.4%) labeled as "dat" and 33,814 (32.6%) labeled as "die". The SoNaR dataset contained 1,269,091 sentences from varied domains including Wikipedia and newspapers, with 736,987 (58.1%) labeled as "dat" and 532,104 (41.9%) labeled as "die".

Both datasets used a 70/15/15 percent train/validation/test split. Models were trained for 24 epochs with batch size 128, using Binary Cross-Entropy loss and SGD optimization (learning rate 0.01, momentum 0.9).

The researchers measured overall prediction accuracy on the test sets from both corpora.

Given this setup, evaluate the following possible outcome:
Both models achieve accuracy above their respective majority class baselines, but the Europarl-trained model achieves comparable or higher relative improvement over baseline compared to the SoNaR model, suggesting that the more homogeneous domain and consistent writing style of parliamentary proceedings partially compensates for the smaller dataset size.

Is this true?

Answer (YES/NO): NO